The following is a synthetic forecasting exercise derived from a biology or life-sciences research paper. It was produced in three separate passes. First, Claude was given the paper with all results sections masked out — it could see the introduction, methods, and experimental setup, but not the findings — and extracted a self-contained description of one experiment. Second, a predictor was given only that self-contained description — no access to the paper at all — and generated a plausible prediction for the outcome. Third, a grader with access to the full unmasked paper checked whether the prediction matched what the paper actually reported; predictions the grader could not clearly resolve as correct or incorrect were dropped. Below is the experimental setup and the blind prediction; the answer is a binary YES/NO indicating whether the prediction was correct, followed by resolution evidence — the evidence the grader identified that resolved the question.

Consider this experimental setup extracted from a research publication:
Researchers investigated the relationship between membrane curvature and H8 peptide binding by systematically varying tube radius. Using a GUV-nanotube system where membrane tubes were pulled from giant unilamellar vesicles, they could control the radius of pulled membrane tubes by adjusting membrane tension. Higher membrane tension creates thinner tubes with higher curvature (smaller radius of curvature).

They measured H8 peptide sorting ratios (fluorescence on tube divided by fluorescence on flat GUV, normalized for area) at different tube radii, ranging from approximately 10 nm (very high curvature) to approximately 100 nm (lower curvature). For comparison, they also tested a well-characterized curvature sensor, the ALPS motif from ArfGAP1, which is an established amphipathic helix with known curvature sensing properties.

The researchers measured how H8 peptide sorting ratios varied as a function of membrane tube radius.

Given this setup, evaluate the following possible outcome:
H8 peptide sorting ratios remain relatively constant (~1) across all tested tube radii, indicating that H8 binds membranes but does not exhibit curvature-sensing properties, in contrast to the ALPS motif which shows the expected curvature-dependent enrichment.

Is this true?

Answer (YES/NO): NO